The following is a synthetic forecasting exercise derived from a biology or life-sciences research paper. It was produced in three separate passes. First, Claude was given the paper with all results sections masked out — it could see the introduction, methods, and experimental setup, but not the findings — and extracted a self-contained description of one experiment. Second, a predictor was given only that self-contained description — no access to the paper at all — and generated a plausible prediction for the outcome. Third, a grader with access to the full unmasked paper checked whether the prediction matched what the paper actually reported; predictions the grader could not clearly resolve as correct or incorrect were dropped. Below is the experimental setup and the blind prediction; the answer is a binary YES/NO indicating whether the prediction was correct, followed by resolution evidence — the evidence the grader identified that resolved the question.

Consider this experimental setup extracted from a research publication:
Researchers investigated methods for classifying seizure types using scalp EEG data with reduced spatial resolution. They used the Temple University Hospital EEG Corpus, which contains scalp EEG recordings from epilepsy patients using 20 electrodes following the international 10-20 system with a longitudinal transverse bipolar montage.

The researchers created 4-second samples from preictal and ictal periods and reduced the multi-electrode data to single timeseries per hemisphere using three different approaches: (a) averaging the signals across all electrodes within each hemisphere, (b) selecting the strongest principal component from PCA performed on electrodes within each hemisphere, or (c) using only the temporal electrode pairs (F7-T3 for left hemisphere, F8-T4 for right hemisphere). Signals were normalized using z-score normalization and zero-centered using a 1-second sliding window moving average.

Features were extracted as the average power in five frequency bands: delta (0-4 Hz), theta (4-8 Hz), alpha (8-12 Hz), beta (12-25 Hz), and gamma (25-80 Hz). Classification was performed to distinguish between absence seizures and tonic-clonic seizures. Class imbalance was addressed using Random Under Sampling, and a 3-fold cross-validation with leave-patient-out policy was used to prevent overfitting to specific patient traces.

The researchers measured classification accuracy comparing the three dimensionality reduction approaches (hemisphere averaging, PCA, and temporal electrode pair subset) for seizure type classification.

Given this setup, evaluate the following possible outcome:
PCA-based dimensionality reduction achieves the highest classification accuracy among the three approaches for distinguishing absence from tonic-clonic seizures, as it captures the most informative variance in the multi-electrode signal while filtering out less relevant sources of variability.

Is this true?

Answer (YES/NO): YES